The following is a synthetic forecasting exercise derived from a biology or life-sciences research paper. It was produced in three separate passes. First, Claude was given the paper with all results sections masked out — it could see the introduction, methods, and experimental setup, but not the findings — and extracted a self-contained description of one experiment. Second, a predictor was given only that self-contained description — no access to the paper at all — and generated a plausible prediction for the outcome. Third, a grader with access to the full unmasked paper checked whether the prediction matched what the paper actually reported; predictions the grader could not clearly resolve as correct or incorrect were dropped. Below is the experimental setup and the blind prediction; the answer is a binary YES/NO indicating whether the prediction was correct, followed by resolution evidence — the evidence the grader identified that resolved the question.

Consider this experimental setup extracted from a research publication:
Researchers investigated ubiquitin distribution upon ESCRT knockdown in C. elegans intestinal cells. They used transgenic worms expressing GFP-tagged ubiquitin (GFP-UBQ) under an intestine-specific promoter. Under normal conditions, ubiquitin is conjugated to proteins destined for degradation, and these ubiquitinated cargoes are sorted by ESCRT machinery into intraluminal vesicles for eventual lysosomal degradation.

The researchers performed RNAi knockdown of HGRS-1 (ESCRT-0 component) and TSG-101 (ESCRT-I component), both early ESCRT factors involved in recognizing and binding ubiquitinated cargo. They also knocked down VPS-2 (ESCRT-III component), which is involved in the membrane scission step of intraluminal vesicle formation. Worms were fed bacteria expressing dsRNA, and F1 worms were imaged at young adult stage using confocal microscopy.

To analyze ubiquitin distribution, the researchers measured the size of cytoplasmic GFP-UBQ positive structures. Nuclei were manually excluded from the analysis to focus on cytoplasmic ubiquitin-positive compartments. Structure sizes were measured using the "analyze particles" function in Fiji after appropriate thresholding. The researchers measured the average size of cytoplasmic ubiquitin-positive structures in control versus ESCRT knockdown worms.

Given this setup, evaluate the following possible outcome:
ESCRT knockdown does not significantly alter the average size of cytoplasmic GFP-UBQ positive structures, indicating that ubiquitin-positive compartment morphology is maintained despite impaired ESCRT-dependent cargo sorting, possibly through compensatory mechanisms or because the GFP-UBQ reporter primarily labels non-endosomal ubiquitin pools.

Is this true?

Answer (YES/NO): NO